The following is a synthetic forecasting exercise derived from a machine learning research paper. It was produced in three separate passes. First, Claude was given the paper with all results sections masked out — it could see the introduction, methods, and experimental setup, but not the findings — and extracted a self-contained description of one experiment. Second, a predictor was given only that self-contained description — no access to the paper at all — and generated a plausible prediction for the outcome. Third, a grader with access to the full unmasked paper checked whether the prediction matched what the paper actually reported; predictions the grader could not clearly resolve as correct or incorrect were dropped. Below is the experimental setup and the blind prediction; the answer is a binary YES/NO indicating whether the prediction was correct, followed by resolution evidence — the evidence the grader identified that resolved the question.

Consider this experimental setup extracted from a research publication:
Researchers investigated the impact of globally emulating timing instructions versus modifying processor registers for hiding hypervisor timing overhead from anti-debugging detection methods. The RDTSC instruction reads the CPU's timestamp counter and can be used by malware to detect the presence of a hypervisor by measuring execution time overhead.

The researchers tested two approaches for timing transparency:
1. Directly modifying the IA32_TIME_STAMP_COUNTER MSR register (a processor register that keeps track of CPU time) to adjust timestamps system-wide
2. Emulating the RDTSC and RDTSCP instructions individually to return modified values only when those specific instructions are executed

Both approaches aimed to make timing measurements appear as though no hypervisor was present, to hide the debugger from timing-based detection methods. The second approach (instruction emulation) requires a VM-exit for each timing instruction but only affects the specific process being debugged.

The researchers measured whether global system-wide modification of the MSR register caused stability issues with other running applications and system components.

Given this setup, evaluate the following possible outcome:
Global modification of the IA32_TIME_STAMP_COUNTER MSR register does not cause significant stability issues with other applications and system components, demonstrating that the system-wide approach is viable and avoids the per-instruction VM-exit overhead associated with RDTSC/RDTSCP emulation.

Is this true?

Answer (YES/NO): NO